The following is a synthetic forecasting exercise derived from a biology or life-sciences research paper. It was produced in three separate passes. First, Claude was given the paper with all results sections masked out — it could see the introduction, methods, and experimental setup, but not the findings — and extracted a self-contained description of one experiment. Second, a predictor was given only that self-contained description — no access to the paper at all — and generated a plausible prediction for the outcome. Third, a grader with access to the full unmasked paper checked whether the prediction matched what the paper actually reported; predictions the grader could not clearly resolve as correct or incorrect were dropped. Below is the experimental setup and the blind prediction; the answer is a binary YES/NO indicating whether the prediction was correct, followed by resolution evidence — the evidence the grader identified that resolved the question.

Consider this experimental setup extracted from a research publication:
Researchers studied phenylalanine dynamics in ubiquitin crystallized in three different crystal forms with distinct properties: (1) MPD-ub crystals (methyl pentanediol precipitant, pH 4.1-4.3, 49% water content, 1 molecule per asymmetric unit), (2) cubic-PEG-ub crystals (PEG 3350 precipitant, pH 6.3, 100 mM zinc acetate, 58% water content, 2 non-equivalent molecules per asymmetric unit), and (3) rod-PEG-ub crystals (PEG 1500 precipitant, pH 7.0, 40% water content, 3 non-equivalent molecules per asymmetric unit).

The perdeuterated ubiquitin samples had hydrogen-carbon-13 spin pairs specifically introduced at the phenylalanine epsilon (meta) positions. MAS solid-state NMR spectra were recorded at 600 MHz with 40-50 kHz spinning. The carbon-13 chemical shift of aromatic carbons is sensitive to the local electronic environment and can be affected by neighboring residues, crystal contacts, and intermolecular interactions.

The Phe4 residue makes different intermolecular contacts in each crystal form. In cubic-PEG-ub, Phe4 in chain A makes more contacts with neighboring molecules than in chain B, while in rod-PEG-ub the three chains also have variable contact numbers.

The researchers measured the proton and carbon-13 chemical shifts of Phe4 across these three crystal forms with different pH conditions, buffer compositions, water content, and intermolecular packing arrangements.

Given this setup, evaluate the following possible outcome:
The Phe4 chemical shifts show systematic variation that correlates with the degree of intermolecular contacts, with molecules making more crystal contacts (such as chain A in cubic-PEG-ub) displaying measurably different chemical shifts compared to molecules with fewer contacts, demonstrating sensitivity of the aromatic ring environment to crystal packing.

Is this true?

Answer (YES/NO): YES